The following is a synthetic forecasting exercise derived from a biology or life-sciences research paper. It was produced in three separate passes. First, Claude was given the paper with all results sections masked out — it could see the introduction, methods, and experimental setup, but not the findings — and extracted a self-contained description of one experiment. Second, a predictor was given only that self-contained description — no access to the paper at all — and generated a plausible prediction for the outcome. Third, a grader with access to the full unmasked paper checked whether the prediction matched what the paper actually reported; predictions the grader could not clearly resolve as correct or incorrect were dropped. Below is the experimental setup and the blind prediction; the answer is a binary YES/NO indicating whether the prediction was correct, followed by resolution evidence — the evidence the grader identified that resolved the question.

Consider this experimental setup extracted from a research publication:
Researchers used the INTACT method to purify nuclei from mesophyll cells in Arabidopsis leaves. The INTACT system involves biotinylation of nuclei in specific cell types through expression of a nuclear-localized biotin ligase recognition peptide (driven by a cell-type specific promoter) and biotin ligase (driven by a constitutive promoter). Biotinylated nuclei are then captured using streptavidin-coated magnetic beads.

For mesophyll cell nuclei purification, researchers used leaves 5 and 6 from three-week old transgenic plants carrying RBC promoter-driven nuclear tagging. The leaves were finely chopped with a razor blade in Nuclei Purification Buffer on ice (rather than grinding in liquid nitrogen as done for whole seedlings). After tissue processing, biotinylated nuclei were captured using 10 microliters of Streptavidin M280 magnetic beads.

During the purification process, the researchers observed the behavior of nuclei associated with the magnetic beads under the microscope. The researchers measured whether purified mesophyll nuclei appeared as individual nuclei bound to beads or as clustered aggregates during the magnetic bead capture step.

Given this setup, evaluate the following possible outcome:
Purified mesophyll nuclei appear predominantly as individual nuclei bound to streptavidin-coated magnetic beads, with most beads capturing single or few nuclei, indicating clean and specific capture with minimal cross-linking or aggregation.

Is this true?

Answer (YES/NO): NO